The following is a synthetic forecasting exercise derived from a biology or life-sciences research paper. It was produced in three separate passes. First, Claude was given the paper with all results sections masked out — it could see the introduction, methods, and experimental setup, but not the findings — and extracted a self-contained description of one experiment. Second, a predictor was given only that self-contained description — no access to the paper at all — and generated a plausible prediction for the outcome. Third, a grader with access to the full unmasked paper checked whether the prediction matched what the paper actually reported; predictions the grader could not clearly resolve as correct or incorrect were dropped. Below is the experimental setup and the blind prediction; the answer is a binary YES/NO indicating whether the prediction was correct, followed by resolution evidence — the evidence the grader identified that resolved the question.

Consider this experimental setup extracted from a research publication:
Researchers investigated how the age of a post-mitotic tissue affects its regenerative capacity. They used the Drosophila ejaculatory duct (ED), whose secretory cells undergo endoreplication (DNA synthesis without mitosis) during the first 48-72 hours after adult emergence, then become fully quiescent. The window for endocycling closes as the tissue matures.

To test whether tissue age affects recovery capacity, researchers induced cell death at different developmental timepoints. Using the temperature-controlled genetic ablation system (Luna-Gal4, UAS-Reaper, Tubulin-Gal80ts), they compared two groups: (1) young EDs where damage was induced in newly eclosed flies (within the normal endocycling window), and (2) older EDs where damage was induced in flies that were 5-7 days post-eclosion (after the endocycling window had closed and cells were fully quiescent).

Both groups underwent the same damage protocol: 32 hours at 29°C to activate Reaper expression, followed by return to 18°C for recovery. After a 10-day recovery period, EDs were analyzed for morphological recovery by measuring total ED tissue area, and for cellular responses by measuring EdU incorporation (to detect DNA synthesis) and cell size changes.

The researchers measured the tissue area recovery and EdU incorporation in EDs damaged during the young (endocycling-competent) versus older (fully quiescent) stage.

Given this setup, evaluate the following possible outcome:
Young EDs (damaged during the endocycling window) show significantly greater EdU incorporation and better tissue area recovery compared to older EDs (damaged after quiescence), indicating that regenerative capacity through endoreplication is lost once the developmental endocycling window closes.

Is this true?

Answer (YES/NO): YES